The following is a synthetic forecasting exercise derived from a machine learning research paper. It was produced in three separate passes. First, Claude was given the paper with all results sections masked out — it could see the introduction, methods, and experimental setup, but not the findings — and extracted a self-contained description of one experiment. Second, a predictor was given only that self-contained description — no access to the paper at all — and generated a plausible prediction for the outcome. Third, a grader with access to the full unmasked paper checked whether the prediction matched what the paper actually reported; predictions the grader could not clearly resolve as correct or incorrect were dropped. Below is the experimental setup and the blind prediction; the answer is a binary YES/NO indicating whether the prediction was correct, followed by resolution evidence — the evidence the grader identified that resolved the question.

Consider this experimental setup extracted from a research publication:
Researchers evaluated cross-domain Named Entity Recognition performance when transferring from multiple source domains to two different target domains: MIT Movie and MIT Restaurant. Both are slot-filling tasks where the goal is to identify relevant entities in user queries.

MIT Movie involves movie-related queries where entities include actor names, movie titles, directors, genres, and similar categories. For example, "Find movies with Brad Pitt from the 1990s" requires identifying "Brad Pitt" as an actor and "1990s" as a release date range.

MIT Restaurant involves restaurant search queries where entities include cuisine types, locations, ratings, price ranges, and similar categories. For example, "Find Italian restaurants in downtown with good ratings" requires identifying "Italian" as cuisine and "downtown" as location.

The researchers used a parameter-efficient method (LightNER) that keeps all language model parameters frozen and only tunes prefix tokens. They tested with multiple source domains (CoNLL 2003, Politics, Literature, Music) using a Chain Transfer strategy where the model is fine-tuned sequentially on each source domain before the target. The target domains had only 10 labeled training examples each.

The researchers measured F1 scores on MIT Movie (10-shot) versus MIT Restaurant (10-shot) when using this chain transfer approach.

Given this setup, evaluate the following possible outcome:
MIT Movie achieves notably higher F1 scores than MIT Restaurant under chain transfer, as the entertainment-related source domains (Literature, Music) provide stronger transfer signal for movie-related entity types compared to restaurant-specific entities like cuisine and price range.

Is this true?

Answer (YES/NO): NO